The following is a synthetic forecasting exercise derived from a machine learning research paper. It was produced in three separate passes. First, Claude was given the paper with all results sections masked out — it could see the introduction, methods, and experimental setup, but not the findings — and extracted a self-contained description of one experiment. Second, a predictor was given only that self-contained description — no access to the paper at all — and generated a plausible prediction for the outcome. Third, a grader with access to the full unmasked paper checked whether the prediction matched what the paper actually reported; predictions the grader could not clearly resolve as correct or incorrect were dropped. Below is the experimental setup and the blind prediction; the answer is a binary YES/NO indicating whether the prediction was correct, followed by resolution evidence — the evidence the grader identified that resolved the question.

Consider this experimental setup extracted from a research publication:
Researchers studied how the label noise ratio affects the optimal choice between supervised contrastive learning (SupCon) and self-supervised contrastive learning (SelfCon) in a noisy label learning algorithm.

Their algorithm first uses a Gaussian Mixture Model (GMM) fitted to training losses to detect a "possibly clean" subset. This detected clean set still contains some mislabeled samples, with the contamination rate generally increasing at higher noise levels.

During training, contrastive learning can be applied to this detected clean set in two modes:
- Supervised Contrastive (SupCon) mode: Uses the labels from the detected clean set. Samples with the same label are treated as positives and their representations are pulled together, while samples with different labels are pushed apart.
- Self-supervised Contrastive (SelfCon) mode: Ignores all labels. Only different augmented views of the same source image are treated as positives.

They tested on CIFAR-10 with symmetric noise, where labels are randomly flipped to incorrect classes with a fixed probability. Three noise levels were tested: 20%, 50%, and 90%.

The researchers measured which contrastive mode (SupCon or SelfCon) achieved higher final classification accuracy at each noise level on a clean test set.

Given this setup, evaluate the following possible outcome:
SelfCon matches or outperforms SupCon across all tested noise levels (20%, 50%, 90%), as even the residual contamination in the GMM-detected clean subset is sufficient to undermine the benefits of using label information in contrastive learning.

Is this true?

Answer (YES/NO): NO